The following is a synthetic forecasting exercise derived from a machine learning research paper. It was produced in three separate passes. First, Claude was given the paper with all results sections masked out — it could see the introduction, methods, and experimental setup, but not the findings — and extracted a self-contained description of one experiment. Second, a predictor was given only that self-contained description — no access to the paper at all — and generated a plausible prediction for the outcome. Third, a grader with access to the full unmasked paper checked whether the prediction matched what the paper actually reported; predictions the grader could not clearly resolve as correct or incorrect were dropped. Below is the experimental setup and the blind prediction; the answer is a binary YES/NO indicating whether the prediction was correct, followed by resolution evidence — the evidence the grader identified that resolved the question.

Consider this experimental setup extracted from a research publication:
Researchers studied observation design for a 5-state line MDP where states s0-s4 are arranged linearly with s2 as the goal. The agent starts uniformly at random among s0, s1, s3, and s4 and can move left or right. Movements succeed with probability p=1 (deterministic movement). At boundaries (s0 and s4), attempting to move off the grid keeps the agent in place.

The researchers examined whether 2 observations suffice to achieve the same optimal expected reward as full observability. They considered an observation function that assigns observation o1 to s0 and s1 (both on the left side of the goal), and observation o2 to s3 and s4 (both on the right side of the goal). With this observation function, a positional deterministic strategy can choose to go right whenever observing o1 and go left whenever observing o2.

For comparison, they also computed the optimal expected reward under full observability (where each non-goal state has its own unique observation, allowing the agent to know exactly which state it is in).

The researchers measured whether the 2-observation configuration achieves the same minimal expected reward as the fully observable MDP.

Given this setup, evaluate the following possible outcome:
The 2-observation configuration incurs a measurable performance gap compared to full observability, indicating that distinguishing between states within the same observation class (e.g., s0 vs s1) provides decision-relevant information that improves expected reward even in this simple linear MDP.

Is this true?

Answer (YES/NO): NO